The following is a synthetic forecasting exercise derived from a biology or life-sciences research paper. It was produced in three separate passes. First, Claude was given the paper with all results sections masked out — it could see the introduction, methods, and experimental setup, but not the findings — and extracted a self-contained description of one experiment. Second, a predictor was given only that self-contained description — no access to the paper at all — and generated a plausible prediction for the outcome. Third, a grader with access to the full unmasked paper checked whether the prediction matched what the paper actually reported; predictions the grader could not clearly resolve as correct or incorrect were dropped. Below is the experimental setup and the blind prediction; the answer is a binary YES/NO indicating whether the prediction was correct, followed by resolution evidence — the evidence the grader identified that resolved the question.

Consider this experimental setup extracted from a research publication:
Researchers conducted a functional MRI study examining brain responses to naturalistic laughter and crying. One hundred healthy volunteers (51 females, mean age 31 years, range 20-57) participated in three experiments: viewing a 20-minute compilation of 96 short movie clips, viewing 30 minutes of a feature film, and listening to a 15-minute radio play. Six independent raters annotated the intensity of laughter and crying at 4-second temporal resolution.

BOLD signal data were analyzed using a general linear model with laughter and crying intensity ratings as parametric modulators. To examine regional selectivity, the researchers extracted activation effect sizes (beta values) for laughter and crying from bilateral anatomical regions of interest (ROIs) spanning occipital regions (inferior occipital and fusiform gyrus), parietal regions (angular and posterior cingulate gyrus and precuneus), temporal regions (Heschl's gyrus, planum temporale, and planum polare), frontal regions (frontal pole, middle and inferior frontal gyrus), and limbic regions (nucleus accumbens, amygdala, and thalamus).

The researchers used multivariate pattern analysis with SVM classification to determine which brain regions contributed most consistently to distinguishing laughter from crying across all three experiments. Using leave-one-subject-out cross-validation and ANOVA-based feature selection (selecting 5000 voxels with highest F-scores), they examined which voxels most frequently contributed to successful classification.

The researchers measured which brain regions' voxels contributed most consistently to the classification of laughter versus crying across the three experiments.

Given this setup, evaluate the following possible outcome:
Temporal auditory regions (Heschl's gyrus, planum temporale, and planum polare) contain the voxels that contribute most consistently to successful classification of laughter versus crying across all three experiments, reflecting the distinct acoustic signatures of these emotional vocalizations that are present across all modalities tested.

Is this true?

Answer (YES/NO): YES